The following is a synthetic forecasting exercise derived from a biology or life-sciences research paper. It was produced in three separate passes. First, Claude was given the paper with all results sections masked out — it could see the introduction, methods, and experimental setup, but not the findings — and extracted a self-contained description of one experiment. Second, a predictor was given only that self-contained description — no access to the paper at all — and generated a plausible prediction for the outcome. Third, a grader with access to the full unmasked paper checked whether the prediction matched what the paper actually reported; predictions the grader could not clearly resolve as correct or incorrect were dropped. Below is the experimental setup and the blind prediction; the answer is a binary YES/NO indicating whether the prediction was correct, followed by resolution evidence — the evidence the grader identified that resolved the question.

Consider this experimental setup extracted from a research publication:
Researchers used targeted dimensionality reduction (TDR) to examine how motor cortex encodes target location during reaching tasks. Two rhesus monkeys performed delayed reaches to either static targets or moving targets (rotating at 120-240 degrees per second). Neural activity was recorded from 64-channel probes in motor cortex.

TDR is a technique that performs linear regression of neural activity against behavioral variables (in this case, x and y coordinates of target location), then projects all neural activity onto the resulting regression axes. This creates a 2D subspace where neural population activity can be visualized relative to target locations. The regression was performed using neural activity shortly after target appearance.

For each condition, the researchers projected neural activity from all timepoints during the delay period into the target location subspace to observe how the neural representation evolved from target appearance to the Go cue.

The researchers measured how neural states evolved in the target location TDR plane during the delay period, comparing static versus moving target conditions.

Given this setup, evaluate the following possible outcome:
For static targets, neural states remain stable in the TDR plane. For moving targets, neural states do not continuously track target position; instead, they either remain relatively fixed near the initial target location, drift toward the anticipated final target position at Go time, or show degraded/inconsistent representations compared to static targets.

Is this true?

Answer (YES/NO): NO